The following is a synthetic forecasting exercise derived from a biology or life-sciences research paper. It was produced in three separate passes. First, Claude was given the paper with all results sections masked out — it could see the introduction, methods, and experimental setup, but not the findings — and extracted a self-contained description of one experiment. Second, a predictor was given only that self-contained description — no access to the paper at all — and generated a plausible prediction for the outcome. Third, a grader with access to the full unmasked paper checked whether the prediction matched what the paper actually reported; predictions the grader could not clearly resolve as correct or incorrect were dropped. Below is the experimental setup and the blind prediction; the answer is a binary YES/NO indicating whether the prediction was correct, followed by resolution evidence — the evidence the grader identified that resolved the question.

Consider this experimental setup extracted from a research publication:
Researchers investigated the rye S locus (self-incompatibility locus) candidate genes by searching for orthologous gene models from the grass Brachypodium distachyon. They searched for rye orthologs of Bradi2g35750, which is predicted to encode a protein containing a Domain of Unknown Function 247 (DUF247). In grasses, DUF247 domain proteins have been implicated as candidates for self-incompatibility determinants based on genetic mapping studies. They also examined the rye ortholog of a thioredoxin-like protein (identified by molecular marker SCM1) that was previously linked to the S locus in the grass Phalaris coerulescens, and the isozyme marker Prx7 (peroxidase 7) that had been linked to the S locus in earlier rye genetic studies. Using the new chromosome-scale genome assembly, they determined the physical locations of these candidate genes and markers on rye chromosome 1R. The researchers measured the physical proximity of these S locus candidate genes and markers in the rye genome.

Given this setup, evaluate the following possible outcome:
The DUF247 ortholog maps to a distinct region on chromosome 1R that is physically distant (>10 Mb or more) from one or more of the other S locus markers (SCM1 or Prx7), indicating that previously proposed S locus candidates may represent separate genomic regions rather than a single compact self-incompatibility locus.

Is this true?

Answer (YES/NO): NO